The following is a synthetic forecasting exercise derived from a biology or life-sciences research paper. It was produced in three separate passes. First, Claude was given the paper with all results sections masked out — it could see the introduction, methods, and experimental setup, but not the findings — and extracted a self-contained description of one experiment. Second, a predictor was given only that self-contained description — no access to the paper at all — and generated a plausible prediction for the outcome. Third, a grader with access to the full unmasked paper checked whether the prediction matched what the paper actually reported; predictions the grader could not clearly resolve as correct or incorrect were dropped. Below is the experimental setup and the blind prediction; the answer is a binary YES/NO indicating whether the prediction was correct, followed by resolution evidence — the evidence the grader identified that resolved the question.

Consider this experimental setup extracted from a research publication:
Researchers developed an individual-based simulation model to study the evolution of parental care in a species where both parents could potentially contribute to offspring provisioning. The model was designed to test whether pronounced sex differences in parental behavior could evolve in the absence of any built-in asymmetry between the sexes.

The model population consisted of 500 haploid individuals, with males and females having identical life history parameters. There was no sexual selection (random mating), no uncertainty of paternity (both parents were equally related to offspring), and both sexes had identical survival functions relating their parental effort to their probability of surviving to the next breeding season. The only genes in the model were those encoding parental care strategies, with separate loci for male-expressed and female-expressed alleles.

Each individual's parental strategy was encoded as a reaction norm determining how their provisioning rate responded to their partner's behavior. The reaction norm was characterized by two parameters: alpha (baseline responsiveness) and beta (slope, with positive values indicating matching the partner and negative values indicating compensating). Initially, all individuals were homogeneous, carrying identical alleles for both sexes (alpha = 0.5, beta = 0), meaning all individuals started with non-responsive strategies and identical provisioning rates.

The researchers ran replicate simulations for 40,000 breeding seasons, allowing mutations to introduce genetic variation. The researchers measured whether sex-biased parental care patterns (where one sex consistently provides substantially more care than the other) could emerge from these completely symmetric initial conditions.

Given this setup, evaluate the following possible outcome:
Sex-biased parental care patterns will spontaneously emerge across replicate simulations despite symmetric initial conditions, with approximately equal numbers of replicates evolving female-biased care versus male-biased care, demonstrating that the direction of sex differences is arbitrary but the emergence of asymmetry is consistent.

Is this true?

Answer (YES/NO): YES